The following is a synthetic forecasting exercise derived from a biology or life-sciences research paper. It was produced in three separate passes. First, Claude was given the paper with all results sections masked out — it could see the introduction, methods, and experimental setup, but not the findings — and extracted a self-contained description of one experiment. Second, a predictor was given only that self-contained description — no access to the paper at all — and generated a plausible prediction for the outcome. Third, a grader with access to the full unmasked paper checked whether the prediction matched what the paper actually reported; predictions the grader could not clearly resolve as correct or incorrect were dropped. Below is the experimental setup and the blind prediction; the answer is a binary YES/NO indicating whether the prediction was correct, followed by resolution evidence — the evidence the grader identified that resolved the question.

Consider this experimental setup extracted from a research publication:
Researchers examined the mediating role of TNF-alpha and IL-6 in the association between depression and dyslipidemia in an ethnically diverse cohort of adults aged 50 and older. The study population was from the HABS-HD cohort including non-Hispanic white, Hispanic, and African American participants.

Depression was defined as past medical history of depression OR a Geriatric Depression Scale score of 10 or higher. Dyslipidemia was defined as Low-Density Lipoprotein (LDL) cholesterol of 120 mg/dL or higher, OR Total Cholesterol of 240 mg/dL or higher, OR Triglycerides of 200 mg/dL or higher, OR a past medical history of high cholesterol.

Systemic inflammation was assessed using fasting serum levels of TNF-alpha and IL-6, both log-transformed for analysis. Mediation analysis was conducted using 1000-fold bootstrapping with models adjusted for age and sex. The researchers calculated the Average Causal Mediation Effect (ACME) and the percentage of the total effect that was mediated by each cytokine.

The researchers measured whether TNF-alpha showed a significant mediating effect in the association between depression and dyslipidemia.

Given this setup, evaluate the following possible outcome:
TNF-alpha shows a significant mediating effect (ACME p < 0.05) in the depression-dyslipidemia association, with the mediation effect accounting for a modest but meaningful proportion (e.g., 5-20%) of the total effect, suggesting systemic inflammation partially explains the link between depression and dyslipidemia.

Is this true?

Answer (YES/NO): NO